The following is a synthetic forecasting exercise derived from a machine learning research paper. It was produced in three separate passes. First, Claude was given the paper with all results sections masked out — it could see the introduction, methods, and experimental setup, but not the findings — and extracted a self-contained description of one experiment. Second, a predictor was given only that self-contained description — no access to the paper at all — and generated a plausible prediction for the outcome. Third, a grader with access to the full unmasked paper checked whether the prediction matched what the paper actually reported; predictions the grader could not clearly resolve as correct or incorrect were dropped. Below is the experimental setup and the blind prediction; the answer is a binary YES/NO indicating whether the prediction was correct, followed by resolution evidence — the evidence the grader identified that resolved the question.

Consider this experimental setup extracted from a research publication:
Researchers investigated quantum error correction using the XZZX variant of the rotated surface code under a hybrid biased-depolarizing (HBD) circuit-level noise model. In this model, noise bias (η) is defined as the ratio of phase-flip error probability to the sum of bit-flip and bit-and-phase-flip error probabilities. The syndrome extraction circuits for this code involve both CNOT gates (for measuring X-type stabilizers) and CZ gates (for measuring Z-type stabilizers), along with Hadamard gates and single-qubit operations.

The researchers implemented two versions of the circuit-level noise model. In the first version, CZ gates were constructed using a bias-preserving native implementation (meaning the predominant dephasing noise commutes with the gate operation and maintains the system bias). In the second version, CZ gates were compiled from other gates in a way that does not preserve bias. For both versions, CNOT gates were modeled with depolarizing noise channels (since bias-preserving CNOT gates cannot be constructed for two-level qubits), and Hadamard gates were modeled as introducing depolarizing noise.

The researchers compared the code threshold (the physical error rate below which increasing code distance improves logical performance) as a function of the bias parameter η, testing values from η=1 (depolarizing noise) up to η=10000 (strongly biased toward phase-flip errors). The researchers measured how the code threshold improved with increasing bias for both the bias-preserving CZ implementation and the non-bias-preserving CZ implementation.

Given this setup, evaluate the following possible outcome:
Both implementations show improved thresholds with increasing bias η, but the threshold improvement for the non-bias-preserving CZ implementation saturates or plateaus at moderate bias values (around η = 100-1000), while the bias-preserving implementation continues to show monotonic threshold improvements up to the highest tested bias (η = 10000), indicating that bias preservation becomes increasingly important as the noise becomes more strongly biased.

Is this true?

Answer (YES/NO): NO